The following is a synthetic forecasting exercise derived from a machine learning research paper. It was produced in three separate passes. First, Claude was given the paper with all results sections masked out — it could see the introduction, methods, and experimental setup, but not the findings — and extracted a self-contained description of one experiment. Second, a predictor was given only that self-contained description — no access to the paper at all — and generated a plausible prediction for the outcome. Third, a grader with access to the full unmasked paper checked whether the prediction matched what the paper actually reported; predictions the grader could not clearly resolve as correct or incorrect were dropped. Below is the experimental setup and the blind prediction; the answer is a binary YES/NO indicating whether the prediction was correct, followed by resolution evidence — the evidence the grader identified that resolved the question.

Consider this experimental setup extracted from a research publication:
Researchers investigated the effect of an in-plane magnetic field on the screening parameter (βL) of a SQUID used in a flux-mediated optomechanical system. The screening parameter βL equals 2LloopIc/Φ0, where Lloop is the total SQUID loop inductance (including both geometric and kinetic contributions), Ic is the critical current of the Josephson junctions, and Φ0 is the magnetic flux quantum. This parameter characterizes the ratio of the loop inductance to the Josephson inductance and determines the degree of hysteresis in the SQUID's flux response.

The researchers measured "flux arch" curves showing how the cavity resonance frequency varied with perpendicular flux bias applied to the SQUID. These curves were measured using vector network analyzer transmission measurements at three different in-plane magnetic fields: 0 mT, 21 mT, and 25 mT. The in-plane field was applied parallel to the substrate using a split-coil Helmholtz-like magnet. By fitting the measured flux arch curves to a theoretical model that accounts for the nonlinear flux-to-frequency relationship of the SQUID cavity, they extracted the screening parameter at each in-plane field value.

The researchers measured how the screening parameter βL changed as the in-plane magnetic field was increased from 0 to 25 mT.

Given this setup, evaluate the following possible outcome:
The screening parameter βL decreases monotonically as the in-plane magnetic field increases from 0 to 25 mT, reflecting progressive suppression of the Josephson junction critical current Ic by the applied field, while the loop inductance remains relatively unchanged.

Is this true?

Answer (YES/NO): NO